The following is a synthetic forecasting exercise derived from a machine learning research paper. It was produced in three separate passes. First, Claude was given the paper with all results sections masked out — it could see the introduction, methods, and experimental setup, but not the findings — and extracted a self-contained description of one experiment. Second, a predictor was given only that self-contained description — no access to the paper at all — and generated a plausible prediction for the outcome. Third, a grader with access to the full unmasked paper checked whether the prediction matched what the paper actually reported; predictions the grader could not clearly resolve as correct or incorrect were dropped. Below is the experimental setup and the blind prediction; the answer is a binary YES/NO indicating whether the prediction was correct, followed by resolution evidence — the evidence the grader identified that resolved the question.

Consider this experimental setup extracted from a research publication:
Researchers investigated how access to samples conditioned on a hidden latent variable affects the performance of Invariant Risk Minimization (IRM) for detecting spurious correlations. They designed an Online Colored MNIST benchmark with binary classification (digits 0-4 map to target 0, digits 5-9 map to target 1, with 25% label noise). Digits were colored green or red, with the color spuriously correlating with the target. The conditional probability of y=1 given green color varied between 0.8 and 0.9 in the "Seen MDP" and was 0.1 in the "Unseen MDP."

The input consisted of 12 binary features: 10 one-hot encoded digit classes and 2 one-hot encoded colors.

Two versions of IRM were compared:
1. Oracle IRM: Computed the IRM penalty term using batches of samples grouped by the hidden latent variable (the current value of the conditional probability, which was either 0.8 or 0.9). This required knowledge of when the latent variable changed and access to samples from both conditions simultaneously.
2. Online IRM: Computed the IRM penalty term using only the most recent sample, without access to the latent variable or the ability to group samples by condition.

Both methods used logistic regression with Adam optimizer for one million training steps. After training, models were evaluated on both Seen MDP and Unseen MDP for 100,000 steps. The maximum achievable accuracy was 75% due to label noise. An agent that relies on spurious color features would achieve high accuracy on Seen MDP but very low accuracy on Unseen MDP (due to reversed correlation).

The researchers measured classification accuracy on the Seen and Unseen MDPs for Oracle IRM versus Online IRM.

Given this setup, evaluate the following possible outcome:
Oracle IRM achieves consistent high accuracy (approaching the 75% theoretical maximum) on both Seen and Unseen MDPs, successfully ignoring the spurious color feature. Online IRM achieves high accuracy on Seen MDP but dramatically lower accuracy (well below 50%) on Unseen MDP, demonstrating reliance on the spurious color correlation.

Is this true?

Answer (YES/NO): YES